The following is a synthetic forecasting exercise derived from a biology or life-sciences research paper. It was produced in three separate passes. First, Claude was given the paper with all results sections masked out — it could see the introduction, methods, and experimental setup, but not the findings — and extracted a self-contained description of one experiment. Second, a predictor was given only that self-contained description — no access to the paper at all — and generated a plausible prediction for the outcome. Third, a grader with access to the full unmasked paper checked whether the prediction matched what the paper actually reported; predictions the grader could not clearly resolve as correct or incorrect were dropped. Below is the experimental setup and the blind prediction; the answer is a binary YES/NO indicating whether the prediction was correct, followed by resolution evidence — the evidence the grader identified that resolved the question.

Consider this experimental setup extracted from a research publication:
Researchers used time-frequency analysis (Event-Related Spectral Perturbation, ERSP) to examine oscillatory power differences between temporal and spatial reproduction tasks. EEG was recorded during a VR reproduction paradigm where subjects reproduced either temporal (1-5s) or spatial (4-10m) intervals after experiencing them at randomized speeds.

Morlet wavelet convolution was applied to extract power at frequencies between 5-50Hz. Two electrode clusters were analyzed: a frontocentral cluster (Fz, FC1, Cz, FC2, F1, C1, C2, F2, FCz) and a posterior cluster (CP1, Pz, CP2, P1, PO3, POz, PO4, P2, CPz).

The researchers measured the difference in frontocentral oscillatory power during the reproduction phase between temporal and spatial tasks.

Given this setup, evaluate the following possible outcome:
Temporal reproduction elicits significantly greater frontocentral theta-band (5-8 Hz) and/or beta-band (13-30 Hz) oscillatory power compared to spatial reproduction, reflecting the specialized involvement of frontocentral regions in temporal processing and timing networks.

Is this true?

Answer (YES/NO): YES